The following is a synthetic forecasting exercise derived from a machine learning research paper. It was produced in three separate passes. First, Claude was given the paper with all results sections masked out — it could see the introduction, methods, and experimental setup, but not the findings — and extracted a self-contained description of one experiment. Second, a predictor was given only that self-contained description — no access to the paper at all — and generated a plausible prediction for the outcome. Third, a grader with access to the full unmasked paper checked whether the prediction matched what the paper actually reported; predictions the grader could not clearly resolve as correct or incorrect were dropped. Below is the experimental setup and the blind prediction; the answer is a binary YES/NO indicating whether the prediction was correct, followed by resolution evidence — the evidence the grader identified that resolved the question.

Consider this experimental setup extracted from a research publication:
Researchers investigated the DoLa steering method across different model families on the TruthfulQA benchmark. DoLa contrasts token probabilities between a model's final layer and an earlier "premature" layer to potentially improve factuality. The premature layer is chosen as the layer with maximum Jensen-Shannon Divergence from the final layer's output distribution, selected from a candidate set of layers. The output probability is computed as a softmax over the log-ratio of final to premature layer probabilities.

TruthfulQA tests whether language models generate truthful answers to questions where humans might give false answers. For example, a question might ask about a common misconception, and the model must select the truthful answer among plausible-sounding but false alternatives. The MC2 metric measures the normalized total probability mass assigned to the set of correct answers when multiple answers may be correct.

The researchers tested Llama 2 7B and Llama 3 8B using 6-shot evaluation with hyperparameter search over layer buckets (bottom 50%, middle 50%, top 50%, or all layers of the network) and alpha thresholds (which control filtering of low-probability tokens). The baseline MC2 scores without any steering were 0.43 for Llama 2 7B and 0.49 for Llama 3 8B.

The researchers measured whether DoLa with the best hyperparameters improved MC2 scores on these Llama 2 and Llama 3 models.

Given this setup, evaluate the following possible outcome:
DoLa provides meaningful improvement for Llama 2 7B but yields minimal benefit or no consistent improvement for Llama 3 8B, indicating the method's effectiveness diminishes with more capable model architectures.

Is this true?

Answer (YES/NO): NO